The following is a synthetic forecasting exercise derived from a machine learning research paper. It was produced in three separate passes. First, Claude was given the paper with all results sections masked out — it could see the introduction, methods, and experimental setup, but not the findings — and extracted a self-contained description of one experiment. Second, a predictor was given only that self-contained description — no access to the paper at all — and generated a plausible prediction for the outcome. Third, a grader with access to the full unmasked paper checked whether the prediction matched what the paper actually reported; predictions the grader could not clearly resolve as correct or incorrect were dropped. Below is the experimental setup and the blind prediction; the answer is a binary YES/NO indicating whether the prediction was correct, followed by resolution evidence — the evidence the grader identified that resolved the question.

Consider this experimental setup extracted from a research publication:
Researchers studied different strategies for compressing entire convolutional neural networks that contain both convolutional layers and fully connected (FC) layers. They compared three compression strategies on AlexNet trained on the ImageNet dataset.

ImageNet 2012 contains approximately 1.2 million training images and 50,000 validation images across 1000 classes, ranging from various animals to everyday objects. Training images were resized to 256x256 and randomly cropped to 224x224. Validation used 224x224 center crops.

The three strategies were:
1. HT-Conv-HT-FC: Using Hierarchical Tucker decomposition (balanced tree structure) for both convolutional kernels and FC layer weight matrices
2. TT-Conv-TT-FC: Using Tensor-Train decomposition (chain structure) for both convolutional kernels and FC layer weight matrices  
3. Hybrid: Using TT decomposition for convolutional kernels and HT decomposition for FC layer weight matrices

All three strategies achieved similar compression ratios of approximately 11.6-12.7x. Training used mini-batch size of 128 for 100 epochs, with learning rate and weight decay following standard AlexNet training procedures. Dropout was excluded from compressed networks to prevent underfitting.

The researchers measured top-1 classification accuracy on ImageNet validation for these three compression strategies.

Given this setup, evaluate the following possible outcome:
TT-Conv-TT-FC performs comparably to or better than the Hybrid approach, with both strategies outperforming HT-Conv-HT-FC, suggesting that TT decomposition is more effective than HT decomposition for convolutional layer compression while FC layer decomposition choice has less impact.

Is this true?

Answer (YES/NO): NO